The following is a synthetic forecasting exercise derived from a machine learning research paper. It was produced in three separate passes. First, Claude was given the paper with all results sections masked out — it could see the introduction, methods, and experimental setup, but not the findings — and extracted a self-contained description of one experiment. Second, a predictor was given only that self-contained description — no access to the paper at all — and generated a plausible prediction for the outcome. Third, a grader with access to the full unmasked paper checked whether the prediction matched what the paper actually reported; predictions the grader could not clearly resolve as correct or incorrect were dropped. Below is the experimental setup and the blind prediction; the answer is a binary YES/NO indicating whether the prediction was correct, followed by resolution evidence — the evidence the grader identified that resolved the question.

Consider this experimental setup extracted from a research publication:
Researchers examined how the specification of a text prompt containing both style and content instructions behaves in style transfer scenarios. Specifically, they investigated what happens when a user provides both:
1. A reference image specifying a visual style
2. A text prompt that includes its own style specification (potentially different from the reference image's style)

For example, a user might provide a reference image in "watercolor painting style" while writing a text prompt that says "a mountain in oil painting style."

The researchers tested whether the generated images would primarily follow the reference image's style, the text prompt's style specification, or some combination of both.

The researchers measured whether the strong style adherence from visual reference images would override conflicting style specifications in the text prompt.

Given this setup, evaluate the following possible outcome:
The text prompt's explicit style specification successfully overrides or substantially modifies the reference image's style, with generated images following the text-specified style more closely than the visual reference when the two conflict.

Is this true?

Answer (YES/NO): NO